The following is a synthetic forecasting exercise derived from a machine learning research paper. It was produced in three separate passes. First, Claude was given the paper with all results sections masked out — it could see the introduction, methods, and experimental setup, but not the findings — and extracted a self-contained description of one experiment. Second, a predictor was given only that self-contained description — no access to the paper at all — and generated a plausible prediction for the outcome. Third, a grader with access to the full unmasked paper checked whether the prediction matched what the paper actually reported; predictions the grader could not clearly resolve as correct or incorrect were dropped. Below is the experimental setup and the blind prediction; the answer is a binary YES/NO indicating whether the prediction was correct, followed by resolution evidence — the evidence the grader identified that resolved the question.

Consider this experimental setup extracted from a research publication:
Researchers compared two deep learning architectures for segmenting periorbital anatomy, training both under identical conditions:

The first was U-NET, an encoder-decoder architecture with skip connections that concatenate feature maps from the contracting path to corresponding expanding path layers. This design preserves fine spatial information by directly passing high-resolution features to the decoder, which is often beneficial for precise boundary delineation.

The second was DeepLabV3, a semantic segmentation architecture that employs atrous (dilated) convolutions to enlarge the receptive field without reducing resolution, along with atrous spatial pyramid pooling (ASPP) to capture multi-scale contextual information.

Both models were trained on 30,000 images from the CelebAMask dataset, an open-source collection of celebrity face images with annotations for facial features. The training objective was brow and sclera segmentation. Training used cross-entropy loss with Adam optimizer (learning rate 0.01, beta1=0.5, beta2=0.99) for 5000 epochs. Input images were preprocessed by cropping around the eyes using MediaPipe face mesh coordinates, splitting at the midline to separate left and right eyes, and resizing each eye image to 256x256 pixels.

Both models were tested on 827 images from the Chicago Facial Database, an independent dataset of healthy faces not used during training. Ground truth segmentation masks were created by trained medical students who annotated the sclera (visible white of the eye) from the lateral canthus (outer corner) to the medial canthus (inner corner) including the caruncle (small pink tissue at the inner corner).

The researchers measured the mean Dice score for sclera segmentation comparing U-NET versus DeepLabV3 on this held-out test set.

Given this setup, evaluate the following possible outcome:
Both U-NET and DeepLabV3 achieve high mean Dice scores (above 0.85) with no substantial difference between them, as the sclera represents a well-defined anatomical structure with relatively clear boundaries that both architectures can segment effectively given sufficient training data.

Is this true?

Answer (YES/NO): YES